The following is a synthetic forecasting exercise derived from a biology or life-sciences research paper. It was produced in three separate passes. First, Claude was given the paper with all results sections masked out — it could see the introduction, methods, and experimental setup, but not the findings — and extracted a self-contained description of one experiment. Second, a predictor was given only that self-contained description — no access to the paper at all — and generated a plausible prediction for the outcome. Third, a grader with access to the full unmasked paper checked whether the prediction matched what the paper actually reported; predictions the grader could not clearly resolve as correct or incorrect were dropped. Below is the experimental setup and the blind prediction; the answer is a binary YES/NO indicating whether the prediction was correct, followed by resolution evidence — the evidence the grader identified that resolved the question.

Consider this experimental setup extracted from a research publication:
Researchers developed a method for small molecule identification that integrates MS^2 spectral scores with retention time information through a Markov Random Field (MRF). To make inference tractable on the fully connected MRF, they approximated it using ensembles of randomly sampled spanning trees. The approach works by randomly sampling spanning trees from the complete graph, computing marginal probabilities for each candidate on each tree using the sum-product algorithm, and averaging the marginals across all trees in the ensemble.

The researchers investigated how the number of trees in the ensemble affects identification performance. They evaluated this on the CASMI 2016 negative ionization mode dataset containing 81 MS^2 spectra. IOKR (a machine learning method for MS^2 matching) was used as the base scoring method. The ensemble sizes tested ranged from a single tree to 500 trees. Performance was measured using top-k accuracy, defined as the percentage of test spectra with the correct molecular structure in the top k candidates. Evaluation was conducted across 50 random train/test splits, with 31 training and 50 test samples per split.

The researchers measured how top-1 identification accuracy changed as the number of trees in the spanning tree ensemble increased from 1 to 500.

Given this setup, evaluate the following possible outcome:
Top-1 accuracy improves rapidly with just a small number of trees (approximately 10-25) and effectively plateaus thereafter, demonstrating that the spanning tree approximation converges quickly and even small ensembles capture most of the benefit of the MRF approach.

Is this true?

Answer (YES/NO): YES